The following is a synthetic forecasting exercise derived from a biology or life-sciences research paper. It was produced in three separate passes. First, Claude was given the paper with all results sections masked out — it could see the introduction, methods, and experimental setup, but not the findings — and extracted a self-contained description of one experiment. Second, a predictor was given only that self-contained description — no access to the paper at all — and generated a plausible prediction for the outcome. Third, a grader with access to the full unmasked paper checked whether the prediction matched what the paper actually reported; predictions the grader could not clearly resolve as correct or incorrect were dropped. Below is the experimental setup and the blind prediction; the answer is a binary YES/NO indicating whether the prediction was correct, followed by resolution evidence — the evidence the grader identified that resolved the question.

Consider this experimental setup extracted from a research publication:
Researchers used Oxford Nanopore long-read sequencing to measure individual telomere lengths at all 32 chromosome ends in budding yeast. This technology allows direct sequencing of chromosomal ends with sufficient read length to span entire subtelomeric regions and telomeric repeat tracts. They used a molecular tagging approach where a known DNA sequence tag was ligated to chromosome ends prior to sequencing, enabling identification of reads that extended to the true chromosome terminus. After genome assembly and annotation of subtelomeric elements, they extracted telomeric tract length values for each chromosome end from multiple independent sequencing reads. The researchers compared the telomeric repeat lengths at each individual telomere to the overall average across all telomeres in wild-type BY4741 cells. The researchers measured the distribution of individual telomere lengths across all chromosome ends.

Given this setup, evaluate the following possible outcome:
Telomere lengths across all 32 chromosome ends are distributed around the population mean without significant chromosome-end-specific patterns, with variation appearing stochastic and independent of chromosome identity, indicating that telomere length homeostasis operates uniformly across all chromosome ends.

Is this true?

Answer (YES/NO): NO